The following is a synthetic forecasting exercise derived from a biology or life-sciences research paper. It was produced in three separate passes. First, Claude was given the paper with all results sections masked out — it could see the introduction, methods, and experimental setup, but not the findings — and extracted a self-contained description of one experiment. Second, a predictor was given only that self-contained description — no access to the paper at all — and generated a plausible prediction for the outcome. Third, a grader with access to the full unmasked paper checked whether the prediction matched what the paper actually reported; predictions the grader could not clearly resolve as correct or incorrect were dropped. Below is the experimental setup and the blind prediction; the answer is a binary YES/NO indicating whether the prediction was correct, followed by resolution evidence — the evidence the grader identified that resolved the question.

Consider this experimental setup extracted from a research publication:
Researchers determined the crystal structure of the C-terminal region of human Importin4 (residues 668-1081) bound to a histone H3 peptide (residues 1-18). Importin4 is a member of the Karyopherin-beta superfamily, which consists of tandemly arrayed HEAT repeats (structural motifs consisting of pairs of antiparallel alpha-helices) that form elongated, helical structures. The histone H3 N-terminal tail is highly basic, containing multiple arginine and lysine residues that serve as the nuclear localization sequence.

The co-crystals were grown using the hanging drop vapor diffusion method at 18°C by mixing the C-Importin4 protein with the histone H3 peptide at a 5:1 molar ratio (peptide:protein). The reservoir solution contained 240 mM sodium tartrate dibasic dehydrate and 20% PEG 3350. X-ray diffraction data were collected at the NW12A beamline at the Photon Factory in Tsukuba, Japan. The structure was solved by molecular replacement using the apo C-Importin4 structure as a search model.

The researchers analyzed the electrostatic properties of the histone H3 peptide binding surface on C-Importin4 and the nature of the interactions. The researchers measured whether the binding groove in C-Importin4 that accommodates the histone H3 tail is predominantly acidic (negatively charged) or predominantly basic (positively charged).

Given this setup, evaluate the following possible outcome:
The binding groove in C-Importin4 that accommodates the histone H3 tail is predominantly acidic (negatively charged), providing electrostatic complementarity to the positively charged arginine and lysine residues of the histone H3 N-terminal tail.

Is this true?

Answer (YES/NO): YES